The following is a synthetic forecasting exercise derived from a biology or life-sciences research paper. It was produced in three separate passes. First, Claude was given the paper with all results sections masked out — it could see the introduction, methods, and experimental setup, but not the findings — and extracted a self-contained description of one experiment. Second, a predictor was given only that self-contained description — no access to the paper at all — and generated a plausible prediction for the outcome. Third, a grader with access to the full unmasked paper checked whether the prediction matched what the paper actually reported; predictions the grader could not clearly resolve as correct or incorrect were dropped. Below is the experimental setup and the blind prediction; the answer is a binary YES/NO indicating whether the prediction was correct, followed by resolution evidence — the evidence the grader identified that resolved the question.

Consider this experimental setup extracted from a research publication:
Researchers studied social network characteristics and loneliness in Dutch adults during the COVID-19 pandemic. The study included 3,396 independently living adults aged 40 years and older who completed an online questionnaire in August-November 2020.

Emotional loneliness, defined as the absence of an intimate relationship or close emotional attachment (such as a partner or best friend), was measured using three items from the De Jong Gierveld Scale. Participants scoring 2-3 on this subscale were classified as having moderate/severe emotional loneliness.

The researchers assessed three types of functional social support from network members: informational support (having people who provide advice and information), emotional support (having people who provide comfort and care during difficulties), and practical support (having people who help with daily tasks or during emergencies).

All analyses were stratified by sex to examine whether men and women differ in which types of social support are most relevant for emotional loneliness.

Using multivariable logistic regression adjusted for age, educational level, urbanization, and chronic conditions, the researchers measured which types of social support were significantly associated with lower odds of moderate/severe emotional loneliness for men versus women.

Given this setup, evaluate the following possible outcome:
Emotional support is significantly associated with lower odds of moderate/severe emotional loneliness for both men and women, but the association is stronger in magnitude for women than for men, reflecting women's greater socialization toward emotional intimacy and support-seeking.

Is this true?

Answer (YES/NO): NO